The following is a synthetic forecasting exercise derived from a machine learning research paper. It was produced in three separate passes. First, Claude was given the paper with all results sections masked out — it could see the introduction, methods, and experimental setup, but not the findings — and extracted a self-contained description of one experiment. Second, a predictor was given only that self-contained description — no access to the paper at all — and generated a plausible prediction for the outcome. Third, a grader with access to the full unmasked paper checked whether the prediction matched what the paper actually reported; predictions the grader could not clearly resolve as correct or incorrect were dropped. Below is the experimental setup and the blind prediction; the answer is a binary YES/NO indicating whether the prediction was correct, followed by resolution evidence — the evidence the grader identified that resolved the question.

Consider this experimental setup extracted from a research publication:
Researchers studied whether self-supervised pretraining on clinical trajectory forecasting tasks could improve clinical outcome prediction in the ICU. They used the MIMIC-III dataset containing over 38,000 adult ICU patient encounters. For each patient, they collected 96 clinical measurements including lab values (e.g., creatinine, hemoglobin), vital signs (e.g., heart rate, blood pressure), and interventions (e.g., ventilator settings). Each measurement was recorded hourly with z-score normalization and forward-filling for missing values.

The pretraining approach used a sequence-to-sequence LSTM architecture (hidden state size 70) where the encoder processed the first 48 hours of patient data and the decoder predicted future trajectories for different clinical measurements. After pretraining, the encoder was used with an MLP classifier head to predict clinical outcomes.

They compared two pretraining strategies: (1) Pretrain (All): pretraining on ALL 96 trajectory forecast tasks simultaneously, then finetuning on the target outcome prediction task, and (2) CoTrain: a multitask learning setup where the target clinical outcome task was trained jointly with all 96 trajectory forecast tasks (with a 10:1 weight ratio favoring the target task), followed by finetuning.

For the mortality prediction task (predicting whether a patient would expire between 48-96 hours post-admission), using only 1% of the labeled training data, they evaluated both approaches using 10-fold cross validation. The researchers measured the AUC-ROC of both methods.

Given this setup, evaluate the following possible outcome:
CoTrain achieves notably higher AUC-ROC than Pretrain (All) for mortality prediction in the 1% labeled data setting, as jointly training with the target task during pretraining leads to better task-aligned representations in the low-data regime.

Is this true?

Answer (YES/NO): NO